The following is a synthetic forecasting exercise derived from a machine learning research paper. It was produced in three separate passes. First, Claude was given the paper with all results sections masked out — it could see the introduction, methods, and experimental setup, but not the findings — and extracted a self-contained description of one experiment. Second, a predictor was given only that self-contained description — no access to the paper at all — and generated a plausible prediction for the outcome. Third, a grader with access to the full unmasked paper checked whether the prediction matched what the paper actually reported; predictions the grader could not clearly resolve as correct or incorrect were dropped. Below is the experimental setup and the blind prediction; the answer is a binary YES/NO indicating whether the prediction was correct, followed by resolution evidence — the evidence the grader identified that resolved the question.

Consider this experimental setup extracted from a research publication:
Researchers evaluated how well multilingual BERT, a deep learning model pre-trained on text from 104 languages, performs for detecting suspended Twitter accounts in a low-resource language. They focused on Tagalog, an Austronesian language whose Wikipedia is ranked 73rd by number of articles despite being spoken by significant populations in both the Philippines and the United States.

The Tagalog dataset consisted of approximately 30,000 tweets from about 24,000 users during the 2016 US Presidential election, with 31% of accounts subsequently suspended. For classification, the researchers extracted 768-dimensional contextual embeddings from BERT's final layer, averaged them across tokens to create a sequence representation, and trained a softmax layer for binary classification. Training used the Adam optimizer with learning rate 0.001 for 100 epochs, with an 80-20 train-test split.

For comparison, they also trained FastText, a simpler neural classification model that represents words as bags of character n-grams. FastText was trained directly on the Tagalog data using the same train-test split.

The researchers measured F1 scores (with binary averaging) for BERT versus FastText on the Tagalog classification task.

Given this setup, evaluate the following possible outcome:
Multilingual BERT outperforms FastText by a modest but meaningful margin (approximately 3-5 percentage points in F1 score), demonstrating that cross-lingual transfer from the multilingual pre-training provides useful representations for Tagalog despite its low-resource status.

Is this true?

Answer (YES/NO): NO